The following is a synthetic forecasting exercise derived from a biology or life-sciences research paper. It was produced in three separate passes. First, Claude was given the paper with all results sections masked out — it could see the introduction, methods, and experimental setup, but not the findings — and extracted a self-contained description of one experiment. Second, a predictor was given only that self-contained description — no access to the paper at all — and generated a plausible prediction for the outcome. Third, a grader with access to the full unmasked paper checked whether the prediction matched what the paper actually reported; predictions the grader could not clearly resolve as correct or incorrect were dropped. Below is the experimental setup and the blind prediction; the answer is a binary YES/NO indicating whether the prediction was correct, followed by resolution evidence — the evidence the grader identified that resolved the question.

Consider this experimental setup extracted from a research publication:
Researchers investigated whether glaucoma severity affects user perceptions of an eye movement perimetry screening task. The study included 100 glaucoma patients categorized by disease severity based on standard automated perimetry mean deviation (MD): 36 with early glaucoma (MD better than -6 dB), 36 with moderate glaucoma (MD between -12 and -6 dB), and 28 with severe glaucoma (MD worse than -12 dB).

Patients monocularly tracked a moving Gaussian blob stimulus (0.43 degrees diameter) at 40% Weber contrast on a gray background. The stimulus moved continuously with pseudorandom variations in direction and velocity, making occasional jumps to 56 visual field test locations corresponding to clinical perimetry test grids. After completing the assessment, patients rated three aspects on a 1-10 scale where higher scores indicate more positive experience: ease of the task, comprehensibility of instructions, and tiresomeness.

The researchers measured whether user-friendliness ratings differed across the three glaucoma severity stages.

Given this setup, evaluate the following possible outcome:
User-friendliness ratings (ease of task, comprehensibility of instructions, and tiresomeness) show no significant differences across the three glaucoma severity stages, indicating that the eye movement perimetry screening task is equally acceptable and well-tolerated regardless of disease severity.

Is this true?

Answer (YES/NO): YES